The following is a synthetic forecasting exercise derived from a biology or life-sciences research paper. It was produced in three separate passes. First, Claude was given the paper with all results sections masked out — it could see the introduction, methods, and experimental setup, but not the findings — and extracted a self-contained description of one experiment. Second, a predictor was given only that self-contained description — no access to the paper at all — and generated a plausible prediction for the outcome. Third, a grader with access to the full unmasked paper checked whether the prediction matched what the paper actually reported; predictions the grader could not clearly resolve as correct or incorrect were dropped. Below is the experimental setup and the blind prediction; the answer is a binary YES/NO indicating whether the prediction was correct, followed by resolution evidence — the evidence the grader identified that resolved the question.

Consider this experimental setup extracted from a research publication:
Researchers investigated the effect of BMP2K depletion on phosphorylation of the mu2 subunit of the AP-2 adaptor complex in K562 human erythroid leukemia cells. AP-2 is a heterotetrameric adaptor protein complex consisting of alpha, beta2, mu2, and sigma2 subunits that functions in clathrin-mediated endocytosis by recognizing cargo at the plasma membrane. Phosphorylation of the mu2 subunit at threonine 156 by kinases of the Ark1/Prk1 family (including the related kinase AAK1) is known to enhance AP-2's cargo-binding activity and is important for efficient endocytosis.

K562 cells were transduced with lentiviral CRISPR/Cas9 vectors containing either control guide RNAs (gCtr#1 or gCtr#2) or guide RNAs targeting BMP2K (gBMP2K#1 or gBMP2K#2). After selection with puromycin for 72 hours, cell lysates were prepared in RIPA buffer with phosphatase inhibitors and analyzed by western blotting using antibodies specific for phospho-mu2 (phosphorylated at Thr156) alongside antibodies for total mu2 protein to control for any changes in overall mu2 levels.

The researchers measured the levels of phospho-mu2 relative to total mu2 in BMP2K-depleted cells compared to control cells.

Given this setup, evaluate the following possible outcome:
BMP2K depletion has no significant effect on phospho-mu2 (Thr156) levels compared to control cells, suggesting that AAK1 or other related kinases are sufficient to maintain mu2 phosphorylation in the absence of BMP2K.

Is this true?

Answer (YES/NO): NO